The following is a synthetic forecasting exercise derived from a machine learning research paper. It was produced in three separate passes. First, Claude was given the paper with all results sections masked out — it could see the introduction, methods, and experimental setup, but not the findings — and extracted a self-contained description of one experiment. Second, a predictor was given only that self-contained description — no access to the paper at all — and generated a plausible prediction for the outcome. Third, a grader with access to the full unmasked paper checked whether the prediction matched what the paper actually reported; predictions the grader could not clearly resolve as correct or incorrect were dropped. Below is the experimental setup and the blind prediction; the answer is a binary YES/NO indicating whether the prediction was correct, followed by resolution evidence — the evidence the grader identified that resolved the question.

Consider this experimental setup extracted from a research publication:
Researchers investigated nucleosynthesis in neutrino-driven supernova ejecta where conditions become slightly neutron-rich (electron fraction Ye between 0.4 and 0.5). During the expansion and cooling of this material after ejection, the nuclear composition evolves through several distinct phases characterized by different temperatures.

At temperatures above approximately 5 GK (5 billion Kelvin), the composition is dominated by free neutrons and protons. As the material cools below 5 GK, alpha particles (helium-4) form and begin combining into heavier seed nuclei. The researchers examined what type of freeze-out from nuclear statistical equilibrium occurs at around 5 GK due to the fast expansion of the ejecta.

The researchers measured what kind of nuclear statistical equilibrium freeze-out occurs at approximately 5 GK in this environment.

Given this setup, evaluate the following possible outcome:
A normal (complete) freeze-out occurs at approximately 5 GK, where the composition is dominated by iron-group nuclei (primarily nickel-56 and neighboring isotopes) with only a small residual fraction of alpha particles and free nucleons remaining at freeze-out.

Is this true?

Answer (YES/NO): NO